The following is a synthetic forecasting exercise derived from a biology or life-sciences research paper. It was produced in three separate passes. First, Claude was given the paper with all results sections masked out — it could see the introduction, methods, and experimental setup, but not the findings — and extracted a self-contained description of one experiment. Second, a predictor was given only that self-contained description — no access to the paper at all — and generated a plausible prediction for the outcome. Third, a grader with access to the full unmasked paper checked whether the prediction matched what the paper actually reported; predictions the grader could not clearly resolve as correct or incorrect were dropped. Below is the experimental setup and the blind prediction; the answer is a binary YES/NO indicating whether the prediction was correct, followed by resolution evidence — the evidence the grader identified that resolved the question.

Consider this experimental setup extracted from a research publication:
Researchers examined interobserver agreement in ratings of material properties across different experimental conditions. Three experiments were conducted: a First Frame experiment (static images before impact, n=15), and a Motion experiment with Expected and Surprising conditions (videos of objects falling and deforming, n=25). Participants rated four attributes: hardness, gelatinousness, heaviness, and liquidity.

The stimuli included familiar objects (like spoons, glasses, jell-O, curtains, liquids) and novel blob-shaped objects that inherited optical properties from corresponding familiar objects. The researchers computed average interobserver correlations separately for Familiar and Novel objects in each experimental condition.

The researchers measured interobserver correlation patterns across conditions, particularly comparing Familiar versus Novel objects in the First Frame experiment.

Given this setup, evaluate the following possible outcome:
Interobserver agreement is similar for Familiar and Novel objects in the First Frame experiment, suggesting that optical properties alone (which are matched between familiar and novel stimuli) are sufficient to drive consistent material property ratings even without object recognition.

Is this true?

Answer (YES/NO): NO